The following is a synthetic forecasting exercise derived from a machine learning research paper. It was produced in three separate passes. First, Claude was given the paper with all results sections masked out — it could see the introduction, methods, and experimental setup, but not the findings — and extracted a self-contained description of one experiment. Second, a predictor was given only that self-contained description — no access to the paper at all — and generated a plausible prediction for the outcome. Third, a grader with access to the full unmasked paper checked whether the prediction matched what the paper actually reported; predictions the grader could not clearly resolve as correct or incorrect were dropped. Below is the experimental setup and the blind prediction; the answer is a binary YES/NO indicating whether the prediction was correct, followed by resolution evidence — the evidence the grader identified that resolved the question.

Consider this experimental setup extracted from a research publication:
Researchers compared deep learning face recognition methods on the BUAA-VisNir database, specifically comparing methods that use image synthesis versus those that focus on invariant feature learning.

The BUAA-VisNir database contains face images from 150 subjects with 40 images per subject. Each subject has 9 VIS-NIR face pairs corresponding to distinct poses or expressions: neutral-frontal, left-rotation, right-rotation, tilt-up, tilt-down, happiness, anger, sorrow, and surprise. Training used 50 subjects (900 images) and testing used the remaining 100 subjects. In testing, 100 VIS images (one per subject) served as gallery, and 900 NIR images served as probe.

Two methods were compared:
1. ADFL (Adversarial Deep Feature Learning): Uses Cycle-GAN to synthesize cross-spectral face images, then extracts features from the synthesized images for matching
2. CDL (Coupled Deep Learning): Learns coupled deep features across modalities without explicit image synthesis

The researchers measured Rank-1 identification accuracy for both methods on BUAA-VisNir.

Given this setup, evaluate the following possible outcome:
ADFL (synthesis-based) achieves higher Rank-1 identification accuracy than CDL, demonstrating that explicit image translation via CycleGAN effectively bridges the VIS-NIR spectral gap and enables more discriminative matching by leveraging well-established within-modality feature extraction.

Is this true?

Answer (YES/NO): NO